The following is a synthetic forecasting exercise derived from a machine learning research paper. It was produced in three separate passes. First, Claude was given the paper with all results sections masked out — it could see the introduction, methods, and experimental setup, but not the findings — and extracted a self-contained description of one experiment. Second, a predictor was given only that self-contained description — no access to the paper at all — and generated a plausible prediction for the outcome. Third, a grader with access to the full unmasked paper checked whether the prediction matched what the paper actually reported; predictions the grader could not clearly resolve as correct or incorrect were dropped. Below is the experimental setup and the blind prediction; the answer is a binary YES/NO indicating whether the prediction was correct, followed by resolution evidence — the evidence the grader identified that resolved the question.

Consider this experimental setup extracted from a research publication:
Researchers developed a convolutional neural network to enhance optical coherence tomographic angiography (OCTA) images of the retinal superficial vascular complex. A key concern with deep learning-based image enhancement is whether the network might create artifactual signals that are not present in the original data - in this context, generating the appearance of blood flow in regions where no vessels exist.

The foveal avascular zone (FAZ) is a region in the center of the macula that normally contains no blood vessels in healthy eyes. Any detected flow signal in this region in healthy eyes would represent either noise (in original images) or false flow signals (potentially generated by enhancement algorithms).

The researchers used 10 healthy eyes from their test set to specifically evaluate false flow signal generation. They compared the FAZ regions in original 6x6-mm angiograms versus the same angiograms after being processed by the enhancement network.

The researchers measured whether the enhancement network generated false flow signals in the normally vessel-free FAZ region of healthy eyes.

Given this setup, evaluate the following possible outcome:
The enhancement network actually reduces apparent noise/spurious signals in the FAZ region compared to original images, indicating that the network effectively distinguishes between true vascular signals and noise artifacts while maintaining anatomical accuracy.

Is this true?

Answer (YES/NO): YES